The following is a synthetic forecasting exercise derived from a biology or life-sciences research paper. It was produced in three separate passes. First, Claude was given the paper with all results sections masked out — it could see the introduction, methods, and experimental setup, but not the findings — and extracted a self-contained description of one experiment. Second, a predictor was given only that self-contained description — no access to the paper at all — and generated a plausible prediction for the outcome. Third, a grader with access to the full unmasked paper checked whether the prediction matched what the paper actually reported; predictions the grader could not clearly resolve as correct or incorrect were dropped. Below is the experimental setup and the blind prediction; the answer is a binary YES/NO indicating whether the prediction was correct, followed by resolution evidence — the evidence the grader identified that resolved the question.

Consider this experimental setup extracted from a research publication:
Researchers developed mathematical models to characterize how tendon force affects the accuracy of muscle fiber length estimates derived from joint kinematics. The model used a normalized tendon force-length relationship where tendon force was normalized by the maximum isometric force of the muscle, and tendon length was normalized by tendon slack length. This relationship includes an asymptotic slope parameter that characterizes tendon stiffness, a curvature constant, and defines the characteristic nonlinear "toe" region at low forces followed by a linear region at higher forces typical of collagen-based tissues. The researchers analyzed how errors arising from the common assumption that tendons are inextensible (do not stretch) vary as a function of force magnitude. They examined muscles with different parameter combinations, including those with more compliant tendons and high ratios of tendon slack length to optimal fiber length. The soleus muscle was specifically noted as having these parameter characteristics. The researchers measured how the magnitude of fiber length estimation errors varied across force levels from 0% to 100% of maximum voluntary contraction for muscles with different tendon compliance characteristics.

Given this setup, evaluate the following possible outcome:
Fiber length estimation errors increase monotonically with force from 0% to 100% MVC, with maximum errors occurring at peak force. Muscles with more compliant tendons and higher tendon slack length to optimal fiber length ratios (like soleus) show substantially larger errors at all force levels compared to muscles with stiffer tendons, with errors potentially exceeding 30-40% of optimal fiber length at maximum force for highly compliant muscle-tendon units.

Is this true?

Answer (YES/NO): NO